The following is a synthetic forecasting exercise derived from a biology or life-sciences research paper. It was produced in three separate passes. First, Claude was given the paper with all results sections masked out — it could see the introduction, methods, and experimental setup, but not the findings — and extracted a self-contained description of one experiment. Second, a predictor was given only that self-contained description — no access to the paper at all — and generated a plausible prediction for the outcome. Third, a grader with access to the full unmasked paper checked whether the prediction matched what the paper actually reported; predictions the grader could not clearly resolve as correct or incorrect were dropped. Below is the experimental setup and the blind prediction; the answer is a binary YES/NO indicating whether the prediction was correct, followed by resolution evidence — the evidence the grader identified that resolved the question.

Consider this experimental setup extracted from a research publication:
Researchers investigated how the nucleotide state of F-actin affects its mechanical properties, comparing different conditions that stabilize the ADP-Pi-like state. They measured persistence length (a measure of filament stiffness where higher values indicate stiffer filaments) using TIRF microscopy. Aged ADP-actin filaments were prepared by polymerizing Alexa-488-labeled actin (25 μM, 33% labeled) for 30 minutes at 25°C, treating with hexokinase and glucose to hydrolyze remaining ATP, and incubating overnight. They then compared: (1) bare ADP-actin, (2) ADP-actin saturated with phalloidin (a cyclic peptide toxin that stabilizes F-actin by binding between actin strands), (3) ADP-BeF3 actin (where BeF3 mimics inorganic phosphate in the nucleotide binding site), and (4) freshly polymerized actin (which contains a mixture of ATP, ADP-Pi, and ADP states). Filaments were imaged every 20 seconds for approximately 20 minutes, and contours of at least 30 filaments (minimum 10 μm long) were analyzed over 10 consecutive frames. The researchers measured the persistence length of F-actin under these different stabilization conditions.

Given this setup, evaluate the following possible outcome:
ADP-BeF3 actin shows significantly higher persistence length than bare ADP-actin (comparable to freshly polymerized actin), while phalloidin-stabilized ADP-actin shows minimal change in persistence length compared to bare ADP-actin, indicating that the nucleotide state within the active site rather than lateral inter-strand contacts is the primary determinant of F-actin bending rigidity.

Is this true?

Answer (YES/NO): NO